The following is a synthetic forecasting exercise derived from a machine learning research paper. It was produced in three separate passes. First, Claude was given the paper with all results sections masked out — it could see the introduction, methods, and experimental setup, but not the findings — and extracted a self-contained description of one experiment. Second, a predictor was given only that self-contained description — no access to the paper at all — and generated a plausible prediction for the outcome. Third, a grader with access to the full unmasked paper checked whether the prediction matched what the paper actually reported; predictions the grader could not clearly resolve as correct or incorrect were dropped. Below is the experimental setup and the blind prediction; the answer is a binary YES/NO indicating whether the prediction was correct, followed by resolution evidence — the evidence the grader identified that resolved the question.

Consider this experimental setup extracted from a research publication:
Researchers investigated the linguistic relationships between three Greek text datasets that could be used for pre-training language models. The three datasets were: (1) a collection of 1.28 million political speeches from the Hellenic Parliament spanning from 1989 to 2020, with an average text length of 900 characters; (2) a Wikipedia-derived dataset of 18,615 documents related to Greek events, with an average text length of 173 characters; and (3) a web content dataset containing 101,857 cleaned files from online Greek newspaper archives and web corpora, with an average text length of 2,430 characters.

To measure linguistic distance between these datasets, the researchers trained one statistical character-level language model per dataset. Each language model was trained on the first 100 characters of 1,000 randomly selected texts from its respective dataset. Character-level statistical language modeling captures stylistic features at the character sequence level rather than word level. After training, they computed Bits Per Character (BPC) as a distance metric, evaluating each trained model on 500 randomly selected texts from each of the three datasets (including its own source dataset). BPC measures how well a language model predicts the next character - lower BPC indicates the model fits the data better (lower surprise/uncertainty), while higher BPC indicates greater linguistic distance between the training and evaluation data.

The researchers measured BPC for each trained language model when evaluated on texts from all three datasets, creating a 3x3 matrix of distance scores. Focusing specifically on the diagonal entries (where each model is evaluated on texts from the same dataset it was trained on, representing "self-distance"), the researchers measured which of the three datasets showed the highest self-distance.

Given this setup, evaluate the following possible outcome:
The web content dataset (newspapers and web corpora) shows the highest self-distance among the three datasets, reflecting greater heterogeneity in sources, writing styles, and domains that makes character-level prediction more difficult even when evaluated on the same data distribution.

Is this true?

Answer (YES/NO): YES